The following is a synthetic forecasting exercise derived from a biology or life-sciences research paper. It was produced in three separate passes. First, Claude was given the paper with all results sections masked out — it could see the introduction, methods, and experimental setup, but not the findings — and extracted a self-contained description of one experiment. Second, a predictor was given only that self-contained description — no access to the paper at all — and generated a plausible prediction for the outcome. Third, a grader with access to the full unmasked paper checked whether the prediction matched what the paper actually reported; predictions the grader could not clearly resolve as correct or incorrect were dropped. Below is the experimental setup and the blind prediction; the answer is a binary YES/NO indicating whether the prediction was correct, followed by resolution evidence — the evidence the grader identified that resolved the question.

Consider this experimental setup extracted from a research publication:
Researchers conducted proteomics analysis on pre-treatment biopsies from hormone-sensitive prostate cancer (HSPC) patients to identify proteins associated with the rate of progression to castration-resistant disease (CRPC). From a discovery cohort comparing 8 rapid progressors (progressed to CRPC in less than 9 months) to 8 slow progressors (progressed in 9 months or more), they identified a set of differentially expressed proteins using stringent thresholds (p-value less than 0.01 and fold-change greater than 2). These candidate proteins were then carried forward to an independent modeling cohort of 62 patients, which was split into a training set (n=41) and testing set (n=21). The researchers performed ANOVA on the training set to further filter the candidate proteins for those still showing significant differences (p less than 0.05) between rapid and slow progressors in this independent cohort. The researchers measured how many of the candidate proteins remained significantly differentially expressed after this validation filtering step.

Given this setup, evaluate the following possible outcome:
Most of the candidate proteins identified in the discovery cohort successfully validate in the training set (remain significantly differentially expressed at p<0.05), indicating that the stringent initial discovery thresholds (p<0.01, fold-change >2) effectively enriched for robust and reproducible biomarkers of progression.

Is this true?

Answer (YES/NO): NO